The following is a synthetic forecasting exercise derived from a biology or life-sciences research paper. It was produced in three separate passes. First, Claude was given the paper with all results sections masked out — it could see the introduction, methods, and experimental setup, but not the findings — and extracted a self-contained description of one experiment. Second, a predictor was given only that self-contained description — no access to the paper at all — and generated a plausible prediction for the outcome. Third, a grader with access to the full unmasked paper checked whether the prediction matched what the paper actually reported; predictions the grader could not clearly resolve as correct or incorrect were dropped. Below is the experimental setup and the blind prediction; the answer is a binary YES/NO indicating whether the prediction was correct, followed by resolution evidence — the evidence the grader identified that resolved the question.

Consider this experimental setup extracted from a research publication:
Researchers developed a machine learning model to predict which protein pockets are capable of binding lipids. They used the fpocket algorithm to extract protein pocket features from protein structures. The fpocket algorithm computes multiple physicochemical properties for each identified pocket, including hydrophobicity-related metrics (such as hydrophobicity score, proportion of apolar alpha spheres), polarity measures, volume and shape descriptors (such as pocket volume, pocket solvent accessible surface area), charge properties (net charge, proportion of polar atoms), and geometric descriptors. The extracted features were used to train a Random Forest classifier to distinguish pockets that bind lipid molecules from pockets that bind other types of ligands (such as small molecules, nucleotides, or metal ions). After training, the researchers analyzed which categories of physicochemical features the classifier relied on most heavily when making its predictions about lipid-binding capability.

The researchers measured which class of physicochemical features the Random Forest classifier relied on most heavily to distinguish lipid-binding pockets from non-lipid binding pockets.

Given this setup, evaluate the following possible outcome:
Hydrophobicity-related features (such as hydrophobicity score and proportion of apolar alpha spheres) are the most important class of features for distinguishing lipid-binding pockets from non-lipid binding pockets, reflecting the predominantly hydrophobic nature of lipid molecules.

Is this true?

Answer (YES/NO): YES